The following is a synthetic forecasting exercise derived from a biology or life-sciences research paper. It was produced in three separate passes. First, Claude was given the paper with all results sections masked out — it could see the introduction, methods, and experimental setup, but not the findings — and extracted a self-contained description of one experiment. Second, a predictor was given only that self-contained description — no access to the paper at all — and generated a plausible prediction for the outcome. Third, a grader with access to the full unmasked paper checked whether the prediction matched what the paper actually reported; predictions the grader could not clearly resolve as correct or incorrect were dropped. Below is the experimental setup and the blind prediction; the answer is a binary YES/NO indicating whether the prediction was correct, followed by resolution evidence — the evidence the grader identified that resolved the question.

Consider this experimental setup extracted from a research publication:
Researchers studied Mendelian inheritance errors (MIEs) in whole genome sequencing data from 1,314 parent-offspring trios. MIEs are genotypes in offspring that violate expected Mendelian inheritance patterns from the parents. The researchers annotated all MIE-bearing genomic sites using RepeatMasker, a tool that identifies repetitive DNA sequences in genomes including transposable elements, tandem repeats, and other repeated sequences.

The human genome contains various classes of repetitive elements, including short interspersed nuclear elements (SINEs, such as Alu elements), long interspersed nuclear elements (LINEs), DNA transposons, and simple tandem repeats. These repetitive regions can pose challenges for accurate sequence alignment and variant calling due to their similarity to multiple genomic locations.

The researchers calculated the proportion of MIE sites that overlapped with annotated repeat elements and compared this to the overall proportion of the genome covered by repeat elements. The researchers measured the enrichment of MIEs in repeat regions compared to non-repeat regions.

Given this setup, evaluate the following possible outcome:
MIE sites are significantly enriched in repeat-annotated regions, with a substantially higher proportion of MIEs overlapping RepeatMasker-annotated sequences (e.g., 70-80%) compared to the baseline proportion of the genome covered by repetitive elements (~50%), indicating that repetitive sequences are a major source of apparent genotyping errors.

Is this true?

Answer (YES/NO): YES